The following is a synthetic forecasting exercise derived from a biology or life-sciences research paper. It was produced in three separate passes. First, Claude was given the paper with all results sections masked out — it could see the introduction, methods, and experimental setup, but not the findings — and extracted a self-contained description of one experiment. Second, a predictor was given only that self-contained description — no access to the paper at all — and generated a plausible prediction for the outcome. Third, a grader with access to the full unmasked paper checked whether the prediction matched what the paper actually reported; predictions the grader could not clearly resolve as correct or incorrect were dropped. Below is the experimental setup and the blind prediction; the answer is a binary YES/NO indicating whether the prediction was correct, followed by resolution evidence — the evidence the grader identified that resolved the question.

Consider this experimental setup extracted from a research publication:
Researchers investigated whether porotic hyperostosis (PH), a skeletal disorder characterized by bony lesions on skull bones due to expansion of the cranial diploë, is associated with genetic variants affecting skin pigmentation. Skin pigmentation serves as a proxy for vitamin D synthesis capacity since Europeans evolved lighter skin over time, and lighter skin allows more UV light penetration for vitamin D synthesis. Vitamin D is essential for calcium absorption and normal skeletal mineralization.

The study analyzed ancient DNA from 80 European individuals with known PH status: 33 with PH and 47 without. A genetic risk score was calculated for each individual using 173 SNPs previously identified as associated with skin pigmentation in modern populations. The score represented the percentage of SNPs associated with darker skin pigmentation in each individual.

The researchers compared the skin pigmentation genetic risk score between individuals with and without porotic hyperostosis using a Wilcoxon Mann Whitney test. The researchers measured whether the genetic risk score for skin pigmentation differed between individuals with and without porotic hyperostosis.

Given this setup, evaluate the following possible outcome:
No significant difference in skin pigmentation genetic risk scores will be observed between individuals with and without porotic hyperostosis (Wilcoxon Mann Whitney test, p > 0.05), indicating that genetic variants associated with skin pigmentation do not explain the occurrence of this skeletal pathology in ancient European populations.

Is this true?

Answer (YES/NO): YES